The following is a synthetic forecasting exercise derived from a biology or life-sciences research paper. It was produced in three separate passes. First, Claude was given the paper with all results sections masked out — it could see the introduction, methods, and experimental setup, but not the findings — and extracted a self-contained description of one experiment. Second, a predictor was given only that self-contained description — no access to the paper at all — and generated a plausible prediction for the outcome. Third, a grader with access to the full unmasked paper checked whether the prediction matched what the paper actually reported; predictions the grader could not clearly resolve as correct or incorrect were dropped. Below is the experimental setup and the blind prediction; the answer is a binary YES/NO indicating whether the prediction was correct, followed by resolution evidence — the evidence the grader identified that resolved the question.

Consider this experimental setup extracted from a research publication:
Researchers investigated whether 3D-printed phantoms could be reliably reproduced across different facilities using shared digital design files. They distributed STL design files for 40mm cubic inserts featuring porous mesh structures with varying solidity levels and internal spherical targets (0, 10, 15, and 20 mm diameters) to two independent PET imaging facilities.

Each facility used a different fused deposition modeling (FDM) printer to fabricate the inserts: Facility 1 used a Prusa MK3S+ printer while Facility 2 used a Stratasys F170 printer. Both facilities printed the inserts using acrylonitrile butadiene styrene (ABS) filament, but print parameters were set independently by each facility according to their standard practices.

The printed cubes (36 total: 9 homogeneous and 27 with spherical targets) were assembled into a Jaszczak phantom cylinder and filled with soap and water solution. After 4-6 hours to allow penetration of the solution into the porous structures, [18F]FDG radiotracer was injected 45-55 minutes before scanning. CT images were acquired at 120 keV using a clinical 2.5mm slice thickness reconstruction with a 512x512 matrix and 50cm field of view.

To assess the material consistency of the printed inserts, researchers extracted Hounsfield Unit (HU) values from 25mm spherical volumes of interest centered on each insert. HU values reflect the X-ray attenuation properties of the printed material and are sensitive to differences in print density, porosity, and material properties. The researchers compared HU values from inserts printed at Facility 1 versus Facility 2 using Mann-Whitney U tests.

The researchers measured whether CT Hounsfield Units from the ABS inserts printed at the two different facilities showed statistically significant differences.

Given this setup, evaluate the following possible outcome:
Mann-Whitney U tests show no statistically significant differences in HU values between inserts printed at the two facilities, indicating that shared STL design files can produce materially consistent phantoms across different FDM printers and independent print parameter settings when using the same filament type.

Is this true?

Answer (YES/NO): NO